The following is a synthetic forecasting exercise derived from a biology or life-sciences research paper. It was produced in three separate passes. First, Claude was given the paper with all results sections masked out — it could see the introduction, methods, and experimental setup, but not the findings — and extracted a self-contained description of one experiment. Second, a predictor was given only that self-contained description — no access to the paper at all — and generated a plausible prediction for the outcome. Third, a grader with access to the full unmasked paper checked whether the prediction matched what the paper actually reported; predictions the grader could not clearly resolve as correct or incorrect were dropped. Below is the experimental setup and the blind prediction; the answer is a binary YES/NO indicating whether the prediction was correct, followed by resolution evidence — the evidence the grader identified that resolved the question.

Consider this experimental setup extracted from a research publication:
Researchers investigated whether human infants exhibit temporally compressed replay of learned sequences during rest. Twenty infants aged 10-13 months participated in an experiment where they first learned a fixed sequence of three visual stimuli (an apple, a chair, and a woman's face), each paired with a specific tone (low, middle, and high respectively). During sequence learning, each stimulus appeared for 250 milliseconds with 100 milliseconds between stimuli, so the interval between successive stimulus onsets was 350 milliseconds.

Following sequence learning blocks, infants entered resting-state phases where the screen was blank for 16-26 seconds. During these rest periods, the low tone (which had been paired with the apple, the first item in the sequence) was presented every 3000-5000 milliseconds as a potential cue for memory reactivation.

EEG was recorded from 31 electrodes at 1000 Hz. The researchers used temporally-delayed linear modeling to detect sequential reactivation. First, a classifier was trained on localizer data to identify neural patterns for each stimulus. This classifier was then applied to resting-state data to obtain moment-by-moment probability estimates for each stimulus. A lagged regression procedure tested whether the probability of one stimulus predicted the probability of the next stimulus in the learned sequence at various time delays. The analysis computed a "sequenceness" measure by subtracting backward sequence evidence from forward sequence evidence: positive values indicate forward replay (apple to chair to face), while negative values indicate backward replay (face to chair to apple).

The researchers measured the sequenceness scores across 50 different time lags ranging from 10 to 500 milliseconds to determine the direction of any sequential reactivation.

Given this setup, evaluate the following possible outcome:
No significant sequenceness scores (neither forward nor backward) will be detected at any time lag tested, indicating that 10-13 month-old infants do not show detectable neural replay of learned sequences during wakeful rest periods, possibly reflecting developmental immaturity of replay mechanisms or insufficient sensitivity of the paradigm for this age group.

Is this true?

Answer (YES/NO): NO